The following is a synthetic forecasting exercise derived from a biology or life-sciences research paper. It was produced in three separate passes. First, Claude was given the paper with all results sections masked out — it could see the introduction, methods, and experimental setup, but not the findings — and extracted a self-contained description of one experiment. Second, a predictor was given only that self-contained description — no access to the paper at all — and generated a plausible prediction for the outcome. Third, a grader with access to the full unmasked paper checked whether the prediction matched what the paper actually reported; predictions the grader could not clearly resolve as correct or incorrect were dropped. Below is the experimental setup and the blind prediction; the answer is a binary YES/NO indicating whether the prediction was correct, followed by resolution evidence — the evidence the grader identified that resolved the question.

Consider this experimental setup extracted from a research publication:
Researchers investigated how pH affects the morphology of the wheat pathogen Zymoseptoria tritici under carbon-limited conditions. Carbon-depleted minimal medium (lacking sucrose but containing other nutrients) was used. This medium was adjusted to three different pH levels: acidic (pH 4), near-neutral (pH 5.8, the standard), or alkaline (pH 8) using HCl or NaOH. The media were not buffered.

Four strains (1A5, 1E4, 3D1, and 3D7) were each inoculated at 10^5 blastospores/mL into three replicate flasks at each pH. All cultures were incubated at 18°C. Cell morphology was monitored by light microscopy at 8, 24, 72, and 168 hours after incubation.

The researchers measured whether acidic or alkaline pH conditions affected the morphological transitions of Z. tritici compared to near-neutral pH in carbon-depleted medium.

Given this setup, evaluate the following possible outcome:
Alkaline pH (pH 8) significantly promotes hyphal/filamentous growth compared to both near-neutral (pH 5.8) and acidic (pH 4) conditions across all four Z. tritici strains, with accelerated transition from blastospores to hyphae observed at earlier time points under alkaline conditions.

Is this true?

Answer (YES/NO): NO